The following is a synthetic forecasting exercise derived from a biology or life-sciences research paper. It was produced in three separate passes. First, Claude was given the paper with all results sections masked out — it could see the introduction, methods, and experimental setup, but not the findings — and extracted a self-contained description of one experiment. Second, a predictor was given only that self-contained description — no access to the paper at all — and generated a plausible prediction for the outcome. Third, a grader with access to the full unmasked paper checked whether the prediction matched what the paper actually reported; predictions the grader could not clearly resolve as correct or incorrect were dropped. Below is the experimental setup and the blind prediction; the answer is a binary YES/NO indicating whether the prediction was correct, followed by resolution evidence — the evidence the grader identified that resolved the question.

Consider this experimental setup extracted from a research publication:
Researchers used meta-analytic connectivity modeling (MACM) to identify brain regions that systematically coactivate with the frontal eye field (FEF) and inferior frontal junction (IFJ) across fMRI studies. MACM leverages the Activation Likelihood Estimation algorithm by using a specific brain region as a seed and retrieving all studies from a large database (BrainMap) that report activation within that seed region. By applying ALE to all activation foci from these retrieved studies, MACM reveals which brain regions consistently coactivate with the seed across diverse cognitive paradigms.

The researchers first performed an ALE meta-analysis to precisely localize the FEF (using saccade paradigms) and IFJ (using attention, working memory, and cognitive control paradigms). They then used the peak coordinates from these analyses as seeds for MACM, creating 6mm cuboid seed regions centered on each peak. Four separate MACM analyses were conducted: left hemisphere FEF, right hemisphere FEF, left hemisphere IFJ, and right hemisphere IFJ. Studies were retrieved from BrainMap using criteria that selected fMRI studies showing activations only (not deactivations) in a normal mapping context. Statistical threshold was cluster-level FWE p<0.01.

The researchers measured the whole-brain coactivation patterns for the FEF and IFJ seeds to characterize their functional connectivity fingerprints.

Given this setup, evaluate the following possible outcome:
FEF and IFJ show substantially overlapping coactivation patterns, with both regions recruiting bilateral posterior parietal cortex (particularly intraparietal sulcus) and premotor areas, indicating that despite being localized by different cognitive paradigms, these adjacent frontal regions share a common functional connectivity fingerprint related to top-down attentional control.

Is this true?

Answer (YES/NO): NO